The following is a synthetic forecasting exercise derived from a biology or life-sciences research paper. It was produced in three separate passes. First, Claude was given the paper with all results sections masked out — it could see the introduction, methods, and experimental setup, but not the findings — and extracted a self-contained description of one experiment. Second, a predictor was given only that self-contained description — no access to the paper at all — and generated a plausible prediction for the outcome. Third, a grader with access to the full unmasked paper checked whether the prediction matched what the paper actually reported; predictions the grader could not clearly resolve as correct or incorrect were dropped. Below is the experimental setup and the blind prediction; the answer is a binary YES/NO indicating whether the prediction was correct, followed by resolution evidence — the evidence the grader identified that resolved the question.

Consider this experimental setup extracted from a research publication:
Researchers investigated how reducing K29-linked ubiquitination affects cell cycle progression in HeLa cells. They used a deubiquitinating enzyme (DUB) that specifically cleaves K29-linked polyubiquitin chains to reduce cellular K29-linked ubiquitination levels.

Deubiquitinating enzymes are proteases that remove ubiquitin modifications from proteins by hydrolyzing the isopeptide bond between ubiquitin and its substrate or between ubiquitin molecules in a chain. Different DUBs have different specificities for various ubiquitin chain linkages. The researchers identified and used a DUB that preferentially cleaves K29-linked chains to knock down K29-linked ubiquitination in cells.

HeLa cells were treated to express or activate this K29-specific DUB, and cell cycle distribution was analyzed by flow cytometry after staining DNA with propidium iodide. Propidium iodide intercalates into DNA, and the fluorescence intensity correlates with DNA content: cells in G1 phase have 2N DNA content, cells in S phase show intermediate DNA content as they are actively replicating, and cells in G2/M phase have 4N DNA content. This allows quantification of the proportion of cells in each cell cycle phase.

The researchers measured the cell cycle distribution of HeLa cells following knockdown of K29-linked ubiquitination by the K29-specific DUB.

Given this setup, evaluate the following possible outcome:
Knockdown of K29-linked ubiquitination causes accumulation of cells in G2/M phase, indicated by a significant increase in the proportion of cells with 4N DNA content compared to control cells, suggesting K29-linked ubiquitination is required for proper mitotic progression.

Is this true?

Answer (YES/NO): NO